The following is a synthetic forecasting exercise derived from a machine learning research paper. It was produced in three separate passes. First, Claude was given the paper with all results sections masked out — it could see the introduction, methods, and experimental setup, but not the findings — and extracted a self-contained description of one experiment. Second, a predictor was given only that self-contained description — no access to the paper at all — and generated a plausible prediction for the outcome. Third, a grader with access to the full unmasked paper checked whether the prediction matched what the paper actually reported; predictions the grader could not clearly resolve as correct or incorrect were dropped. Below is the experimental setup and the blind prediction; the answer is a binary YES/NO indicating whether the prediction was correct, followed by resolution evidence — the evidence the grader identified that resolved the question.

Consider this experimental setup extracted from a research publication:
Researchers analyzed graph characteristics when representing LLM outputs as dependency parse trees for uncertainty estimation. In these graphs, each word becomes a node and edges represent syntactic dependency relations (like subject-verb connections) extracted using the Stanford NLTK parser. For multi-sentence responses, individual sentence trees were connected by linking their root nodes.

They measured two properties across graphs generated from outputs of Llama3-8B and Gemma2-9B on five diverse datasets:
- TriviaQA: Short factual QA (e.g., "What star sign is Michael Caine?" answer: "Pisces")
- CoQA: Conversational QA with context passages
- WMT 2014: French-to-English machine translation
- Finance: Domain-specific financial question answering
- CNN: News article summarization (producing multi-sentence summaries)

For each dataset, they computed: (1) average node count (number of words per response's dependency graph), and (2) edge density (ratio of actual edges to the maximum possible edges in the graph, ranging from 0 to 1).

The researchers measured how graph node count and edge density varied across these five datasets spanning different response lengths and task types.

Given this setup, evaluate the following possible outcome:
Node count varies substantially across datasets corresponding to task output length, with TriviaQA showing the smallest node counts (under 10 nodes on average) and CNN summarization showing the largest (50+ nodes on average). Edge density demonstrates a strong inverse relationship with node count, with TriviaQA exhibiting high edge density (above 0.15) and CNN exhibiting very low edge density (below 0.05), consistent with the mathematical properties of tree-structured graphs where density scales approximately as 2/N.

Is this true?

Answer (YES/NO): YES